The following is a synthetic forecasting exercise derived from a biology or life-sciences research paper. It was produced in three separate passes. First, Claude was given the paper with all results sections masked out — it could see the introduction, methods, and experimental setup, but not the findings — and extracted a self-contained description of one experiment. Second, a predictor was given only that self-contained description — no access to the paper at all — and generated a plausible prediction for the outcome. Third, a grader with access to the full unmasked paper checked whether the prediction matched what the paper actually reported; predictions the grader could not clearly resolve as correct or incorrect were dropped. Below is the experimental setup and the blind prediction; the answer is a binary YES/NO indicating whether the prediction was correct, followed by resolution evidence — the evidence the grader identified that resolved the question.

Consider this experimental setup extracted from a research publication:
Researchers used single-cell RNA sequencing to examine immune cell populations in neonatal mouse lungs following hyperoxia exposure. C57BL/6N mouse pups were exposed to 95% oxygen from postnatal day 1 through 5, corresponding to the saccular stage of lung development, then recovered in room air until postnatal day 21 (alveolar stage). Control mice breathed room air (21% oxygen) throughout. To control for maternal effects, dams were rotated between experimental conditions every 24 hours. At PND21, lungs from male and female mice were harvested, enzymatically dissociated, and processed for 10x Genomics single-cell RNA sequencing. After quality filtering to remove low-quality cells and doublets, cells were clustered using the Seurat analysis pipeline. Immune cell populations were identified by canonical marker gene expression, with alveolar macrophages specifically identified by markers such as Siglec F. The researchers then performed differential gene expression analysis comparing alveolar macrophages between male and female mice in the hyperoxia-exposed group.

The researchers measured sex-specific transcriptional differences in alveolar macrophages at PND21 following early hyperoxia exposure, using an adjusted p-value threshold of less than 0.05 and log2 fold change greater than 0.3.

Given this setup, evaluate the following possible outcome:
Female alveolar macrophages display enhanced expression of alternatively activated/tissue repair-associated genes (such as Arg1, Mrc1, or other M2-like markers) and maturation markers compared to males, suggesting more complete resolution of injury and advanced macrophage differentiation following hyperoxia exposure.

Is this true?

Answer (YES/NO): NO